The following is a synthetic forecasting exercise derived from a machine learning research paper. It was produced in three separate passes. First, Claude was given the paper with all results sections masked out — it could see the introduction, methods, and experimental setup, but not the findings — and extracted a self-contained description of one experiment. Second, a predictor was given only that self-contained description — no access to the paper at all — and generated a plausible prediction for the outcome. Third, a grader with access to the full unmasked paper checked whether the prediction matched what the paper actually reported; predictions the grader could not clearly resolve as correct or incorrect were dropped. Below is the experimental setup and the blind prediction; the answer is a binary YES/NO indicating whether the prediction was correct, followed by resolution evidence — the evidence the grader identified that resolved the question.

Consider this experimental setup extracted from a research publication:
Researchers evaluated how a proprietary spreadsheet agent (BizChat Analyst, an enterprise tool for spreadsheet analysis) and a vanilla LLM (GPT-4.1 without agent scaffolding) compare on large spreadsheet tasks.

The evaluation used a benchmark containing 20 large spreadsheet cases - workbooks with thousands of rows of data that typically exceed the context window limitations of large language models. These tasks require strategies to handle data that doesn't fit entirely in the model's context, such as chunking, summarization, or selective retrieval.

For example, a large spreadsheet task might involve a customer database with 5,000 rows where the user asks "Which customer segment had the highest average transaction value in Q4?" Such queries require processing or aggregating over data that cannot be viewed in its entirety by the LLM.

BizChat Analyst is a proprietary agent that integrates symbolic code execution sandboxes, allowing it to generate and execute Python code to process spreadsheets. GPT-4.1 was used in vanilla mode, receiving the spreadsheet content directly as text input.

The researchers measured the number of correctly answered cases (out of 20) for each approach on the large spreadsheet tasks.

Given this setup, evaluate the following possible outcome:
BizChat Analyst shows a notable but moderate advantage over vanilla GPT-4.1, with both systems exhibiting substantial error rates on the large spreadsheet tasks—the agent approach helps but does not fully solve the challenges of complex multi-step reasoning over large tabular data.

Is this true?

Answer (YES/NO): NO